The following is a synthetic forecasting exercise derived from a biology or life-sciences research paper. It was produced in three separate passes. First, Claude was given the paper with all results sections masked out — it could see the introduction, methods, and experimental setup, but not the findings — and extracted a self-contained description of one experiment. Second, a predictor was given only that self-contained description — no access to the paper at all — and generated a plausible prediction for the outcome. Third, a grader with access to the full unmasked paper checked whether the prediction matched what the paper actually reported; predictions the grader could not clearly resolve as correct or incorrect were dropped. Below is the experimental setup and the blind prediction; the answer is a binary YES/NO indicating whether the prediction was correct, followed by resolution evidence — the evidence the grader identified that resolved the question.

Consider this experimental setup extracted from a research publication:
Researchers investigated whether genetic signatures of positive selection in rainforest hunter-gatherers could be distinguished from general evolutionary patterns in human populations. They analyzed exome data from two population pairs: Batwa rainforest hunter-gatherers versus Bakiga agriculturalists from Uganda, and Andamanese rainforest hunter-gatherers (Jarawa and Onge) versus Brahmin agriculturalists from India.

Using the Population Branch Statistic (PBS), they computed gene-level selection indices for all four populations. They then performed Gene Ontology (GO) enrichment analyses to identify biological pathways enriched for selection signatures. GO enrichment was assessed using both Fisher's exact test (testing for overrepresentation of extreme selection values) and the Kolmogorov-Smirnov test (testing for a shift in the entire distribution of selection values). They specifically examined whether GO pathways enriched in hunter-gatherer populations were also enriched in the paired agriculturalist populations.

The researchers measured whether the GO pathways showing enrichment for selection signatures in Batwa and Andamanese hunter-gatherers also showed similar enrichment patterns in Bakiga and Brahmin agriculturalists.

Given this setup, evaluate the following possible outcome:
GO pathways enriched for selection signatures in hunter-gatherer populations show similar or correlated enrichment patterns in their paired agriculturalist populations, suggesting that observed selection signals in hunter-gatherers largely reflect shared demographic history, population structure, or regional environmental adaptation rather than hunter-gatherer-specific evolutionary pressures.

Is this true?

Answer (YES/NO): NO